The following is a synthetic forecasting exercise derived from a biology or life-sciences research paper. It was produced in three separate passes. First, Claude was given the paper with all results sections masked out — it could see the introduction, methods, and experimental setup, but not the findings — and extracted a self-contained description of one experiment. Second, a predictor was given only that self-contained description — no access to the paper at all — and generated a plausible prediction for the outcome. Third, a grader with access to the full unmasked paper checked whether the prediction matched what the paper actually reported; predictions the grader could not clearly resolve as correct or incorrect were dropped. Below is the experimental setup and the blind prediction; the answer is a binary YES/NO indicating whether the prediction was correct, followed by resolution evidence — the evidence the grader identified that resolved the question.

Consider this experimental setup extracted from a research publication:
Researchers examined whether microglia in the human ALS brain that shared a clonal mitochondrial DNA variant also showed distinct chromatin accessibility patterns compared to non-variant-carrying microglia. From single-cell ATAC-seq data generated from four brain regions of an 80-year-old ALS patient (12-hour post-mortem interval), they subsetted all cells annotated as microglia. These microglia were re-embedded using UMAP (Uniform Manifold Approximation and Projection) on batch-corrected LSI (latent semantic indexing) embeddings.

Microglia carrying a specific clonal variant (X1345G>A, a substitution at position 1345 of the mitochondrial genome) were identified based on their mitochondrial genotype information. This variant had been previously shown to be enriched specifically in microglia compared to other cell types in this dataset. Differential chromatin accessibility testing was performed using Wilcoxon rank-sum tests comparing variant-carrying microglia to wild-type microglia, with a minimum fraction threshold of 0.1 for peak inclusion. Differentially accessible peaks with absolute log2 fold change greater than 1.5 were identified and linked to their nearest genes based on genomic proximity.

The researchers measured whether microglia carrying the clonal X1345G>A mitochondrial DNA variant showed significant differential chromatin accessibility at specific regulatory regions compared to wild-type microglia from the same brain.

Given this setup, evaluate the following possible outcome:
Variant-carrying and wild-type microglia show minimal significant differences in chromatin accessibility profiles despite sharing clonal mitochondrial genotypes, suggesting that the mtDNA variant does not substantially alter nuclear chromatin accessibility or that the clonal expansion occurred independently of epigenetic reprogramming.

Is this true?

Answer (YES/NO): NO